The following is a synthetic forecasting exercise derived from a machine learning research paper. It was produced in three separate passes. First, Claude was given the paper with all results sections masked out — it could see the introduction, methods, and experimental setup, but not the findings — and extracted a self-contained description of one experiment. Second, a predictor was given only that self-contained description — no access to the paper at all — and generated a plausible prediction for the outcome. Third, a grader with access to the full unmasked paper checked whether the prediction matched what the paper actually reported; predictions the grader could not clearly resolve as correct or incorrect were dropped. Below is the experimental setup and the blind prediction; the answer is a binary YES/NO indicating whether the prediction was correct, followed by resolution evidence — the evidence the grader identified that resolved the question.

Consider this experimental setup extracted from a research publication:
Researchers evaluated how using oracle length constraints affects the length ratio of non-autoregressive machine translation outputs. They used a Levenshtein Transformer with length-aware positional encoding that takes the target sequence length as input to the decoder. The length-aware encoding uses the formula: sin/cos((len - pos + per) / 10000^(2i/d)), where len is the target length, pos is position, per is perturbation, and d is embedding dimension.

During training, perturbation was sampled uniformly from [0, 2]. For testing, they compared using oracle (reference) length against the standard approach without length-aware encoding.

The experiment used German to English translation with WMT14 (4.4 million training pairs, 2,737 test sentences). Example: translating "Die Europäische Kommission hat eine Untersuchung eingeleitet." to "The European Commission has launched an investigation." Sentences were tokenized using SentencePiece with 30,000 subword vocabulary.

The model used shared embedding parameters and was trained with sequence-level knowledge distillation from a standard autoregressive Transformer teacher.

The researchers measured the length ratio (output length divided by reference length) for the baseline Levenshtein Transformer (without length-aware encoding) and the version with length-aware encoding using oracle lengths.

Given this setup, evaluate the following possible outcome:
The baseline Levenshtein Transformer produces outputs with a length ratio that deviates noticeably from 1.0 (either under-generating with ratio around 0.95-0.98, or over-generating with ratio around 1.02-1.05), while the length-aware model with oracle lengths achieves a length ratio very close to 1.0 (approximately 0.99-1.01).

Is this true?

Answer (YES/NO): NO